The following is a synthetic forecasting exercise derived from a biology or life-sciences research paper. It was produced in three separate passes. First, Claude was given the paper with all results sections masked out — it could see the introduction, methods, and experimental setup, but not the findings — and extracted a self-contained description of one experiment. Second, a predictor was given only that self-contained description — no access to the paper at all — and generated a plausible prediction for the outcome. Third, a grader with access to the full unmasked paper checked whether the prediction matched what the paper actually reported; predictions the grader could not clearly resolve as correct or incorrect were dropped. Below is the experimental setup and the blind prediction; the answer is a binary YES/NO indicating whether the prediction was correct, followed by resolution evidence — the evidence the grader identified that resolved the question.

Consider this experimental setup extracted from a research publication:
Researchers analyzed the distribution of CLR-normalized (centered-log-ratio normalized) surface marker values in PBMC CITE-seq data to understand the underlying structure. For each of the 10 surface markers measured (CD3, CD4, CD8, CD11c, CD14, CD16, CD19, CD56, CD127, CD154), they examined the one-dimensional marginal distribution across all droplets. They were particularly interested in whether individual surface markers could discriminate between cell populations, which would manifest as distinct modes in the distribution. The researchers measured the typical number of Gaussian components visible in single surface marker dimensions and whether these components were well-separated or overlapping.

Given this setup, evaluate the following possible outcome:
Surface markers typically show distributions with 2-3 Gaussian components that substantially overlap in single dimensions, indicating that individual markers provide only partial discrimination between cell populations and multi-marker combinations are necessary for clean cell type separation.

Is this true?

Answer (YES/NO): NO